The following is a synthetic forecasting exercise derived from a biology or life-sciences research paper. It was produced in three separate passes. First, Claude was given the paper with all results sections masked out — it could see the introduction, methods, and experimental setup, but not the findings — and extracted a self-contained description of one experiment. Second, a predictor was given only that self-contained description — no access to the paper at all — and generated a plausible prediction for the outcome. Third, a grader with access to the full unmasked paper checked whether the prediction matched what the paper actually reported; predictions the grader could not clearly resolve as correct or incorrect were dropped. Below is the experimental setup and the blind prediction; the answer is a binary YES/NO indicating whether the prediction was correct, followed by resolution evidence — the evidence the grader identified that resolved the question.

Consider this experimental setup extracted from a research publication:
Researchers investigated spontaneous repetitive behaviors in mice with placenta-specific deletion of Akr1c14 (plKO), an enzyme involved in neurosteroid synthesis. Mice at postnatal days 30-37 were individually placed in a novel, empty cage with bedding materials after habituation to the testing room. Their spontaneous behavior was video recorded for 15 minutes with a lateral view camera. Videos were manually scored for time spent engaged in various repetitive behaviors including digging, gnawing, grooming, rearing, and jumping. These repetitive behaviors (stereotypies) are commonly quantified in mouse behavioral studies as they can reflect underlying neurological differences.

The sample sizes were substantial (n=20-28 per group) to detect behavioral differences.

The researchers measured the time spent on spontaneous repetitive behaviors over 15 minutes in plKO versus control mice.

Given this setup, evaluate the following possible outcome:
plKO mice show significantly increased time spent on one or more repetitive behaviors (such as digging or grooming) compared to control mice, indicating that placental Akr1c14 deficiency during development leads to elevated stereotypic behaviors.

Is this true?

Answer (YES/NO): NO